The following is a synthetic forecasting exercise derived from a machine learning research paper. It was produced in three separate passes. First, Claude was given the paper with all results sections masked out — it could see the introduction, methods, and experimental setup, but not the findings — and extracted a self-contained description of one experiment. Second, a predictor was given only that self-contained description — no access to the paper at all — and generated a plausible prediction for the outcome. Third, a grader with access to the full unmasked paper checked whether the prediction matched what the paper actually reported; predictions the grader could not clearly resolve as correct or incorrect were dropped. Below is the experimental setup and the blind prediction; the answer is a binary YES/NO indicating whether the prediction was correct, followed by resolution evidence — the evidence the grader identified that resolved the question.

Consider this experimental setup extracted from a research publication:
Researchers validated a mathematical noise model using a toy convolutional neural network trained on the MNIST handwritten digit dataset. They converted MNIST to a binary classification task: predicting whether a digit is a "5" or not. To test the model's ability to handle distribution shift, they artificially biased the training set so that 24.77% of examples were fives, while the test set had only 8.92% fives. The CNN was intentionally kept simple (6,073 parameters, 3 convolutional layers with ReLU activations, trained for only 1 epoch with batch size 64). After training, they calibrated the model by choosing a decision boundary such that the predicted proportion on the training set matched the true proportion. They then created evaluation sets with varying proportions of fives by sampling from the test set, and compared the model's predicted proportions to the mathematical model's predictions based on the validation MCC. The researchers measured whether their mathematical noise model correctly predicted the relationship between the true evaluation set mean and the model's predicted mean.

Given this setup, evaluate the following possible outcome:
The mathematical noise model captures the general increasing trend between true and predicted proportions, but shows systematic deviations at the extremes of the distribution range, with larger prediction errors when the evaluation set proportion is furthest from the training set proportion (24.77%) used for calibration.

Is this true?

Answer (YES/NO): NO